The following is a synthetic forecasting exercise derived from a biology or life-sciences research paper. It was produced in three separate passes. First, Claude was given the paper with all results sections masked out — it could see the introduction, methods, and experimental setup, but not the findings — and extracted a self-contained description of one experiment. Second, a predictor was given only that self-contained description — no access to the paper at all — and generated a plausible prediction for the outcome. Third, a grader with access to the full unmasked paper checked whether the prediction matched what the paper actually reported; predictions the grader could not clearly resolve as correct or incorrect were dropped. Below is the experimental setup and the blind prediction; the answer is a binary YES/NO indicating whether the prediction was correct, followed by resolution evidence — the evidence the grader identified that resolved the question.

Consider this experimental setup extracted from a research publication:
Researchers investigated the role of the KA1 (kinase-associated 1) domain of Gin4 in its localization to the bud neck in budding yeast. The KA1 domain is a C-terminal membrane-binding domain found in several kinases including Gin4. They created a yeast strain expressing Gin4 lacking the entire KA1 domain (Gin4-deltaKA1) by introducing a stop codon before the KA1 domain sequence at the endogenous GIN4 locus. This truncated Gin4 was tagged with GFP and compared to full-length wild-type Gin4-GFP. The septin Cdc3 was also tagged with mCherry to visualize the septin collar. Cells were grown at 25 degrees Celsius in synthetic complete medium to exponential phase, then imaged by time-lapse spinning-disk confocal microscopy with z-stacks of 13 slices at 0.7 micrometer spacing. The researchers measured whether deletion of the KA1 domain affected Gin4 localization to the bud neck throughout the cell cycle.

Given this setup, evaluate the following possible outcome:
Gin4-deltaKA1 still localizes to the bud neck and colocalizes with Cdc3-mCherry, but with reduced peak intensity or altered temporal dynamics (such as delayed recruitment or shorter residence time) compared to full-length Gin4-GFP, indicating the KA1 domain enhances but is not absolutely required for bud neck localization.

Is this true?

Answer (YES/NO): NO